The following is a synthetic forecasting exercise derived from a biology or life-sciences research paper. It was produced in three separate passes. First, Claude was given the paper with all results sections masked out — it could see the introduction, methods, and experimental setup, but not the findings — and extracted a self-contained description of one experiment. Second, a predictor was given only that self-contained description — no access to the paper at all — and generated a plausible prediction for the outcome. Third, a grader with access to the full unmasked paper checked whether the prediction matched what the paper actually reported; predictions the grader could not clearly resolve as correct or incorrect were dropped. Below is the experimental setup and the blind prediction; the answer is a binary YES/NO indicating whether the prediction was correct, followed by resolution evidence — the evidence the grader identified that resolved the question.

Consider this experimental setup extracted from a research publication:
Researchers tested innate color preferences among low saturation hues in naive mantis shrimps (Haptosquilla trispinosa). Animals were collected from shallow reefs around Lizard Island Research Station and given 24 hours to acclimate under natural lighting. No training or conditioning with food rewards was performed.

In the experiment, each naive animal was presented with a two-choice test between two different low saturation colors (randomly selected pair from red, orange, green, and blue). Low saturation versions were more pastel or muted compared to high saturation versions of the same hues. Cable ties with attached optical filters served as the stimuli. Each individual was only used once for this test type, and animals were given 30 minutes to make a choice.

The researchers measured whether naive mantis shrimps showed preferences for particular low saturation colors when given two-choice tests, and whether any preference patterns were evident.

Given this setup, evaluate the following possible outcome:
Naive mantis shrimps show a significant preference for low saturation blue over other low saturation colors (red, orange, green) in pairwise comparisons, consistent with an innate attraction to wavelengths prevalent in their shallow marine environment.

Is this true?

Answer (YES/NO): NO